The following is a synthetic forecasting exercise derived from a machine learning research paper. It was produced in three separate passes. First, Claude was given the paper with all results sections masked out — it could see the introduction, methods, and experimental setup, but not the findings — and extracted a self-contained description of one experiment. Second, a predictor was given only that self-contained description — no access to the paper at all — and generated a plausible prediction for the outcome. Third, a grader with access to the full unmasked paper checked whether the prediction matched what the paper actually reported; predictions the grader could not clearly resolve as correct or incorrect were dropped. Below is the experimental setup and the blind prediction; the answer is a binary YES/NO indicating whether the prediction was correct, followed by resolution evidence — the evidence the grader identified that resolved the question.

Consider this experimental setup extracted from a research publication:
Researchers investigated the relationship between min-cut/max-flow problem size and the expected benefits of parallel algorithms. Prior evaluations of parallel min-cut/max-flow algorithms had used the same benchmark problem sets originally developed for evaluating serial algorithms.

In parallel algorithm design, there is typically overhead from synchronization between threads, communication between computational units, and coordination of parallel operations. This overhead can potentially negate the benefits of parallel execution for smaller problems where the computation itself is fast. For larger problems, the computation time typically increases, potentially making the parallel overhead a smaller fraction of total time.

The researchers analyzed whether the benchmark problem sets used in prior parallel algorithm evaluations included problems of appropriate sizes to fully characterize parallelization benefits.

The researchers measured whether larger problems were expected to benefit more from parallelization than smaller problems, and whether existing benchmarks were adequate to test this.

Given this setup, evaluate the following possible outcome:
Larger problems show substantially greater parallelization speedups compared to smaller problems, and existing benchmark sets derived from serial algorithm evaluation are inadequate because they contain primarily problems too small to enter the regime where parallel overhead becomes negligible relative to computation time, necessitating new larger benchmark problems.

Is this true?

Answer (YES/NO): YES